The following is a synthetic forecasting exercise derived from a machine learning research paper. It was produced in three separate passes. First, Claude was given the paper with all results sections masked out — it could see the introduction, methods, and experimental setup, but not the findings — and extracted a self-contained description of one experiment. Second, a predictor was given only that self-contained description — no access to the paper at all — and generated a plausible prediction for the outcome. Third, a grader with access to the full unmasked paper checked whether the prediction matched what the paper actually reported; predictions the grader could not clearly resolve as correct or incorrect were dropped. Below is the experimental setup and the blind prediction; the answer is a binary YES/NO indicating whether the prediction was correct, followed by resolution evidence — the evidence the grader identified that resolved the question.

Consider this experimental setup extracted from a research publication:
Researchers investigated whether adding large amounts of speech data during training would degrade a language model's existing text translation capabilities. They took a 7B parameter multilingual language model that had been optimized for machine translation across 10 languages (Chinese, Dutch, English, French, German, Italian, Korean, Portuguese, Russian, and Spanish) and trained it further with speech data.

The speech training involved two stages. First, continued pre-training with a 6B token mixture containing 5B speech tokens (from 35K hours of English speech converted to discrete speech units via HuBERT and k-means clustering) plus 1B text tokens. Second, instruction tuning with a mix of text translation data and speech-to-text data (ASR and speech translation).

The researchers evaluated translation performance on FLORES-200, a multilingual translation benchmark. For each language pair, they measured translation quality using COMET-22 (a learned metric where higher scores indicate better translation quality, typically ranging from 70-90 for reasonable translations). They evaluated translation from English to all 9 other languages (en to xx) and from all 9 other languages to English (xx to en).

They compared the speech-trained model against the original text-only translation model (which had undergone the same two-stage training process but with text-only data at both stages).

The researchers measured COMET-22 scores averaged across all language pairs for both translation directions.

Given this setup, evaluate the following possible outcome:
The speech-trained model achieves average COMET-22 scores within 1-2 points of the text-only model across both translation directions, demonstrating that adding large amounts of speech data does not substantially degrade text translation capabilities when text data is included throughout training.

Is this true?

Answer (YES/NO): YES